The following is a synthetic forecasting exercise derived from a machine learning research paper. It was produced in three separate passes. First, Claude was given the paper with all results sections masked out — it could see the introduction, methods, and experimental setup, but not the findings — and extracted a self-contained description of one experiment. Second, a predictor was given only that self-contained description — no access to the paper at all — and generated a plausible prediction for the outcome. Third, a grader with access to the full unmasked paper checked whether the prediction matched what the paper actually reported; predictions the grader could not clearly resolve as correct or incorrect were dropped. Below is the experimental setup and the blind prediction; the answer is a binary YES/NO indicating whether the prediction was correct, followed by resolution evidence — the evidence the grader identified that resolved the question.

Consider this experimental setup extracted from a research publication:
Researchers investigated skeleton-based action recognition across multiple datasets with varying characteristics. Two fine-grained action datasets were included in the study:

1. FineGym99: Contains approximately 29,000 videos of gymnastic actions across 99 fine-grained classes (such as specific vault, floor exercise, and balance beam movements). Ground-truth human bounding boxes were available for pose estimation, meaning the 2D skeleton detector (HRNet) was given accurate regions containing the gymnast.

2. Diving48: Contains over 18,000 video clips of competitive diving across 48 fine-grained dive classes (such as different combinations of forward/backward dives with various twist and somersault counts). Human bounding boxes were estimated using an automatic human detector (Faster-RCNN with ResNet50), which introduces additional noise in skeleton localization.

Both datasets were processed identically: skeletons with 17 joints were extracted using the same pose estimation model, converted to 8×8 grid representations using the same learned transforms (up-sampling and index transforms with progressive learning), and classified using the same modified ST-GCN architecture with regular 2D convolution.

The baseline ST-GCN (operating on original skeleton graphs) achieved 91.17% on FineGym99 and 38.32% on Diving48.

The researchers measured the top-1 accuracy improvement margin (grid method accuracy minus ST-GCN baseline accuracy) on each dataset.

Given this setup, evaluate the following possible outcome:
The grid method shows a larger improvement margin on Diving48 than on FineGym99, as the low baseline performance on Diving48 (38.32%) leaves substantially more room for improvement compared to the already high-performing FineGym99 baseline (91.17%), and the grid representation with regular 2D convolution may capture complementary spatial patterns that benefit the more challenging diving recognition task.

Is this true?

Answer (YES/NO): YES